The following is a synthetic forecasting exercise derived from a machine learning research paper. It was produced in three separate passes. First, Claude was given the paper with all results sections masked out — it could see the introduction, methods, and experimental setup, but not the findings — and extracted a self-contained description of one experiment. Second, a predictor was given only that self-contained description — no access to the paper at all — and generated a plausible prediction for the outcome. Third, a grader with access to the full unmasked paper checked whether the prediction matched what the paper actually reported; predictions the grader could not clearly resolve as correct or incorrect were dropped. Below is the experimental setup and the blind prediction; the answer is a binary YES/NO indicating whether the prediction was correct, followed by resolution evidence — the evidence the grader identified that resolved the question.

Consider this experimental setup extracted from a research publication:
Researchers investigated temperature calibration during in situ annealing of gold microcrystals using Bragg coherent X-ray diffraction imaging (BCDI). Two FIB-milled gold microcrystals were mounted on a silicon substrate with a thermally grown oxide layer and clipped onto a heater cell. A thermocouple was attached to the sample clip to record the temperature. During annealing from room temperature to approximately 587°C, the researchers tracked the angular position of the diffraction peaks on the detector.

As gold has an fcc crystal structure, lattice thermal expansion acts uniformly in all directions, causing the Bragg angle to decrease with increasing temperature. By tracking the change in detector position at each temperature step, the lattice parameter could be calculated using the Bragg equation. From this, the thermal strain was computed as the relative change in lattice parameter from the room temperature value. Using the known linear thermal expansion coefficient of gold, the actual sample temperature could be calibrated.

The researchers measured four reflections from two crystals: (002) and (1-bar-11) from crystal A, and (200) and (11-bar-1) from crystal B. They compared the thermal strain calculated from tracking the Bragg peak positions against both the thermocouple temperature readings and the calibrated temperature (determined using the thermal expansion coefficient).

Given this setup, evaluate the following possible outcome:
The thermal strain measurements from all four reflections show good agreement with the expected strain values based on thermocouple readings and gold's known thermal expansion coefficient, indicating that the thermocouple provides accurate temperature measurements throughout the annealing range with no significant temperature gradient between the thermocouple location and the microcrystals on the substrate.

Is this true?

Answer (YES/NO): NO